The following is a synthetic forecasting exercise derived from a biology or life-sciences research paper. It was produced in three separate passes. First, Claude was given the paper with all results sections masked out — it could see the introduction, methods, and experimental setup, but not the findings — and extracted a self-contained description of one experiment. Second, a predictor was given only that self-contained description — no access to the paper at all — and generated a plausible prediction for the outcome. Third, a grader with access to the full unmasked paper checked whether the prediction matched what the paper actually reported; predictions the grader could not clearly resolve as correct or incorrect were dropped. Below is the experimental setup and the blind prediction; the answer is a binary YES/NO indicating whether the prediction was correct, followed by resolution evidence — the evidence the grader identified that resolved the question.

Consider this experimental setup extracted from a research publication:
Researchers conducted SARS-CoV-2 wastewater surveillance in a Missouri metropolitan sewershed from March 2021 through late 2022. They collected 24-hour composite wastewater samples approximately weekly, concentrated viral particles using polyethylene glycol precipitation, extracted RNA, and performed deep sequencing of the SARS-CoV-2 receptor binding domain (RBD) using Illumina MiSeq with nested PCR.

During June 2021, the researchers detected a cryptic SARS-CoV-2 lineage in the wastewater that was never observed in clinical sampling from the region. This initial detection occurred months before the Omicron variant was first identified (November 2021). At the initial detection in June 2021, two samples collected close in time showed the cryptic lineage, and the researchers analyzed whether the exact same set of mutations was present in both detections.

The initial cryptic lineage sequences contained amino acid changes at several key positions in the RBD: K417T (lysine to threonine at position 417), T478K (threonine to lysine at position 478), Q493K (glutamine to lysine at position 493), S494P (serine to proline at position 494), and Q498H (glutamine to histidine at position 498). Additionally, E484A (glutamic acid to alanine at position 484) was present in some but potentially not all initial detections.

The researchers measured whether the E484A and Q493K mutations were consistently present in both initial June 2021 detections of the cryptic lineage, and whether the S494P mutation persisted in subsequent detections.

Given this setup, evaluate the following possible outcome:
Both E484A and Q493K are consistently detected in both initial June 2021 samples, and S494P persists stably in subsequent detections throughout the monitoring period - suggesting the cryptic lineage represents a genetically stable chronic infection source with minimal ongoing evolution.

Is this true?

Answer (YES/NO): NO